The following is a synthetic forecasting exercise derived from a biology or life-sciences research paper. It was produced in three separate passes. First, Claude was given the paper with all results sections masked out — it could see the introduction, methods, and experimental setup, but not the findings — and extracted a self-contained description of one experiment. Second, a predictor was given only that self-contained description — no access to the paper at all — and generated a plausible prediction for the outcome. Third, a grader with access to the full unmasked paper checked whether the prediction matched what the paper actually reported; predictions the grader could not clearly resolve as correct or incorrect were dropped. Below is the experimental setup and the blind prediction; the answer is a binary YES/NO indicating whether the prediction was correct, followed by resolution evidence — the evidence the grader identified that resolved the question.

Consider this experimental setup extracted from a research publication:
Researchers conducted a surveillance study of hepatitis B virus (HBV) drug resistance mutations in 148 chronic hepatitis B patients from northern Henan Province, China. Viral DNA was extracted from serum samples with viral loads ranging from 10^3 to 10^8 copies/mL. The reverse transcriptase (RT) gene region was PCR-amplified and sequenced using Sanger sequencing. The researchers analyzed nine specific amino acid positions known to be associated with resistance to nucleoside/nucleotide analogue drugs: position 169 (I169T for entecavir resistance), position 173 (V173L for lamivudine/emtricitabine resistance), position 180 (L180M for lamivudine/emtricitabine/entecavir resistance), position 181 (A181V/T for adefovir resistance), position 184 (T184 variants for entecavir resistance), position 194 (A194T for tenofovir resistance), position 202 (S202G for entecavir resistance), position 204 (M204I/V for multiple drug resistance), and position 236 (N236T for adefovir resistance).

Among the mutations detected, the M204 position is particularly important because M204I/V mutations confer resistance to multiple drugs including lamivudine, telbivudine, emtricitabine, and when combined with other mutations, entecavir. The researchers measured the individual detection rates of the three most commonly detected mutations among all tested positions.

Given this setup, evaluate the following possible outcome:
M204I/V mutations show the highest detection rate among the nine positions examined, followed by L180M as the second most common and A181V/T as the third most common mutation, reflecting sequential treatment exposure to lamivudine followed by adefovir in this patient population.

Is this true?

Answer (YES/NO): YES